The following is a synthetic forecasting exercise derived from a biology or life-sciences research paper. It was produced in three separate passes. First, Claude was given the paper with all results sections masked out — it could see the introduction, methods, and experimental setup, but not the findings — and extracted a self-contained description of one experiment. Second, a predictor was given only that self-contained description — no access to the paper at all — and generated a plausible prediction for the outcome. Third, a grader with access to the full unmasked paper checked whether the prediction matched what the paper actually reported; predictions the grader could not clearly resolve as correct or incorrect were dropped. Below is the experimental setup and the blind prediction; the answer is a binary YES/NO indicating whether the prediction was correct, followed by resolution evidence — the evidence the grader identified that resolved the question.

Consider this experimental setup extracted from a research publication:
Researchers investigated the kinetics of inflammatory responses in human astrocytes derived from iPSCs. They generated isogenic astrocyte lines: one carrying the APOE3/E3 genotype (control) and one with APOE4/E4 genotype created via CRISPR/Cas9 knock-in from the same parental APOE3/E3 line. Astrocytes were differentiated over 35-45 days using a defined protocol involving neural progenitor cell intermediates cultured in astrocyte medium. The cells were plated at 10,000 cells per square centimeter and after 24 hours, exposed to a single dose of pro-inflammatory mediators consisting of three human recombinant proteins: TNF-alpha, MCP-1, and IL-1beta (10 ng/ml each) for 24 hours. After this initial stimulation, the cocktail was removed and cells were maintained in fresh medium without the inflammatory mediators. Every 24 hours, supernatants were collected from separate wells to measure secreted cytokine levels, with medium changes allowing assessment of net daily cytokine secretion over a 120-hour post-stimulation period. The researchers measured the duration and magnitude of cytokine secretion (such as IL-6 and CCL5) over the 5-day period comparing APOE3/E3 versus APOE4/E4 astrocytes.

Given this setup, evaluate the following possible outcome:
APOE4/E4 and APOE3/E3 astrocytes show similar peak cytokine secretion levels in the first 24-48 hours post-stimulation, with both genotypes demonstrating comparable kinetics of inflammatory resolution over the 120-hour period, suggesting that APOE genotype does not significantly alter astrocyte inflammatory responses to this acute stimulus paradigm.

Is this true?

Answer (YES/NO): NO